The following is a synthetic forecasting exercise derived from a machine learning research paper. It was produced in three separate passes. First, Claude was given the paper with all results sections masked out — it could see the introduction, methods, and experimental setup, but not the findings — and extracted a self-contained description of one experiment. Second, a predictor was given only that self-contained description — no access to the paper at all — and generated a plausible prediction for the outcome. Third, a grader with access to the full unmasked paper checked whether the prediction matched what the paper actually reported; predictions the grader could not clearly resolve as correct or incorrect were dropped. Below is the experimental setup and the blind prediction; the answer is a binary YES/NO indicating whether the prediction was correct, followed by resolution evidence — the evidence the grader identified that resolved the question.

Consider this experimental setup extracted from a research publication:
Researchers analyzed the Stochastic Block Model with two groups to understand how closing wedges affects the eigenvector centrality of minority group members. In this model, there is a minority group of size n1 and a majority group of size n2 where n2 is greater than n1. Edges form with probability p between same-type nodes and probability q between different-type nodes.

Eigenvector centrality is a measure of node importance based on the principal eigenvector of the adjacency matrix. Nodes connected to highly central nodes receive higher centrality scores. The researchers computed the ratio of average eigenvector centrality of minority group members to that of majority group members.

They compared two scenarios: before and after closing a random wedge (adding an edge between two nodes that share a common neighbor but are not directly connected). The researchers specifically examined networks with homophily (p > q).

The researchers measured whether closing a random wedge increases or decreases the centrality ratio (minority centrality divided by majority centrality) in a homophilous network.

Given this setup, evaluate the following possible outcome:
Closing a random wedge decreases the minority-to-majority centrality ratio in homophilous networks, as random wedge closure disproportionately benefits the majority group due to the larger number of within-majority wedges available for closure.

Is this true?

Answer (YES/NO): NO